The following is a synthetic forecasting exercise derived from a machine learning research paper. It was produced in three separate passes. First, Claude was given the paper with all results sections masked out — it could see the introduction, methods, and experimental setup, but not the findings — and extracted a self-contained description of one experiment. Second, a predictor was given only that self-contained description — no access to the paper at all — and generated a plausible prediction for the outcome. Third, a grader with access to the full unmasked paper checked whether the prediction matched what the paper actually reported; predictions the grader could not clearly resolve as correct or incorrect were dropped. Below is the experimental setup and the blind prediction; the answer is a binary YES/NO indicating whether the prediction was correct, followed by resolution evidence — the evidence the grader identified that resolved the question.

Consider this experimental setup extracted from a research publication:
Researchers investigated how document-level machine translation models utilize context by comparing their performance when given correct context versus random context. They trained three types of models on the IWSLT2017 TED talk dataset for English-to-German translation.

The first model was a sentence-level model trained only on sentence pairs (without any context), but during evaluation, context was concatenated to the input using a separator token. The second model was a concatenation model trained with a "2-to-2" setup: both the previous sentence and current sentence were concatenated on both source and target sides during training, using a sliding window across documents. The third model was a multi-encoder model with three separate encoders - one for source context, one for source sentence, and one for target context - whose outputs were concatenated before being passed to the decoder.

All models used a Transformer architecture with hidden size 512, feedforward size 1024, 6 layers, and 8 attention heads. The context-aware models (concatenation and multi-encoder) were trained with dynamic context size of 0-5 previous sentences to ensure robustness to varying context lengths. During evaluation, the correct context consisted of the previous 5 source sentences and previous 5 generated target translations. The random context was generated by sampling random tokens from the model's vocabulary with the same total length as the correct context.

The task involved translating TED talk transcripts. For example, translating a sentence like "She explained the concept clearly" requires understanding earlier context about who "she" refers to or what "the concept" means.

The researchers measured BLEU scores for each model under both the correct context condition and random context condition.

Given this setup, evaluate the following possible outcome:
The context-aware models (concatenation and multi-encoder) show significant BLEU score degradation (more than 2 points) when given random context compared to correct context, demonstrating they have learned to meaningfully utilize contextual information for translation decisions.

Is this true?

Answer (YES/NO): NO